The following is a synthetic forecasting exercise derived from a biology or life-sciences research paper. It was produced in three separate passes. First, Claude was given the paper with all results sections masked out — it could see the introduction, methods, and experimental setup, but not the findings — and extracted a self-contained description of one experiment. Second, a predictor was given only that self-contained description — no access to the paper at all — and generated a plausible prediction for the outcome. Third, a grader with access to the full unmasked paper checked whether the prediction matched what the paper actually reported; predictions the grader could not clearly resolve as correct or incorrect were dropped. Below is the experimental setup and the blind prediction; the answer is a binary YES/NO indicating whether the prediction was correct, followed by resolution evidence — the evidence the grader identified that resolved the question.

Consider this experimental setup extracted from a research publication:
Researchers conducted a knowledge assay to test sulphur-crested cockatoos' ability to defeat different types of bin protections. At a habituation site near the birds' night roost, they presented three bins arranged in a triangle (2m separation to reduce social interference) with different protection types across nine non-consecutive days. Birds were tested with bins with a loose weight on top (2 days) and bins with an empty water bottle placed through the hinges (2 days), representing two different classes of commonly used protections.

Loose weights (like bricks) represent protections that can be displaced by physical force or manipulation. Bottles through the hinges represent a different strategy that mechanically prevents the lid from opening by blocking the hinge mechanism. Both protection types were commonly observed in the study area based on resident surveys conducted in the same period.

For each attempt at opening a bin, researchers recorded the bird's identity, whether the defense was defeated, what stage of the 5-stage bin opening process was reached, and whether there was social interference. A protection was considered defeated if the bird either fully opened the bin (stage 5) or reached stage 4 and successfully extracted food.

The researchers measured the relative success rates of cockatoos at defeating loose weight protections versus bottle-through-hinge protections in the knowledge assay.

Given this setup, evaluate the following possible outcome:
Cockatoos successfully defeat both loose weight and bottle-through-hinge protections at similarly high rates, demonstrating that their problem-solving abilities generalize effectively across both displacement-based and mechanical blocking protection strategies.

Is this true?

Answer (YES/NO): NO